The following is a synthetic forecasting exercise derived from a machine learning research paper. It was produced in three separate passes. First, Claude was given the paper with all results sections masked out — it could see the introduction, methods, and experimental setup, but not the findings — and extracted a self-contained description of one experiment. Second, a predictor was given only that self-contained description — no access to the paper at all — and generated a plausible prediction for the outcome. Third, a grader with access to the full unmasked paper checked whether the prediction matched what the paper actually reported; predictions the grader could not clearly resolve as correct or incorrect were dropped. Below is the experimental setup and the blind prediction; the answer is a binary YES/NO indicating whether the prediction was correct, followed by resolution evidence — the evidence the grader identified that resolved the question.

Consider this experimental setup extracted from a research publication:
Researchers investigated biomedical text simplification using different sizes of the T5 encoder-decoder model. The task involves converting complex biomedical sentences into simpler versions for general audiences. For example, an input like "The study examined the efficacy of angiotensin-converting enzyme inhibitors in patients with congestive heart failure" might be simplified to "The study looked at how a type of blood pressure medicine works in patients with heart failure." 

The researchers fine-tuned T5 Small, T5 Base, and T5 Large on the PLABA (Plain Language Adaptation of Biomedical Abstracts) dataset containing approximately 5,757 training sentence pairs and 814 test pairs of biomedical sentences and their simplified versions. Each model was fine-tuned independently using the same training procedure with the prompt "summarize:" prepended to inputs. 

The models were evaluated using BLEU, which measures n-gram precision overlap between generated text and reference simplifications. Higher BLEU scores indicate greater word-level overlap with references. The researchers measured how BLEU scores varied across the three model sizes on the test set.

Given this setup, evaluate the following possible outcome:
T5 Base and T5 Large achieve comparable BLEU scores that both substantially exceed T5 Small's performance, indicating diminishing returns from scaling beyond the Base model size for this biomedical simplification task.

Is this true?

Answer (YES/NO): NO